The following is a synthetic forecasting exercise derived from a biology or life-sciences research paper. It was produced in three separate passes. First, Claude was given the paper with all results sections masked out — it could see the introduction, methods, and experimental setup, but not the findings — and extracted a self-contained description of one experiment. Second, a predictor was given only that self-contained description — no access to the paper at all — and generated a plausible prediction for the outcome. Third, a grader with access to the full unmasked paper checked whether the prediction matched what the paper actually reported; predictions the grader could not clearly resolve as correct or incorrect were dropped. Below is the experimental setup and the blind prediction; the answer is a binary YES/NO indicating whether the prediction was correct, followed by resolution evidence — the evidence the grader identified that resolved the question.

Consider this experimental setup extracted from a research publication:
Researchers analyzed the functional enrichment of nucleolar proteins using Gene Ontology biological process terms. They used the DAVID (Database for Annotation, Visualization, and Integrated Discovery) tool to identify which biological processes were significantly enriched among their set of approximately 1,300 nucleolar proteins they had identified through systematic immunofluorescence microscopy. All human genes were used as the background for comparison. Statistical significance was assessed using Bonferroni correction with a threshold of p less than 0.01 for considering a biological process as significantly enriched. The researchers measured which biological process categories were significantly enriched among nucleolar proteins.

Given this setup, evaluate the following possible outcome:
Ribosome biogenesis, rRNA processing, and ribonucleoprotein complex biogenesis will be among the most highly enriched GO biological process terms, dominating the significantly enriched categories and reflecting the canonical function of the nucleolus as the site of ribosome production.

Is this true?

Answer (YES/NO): YES